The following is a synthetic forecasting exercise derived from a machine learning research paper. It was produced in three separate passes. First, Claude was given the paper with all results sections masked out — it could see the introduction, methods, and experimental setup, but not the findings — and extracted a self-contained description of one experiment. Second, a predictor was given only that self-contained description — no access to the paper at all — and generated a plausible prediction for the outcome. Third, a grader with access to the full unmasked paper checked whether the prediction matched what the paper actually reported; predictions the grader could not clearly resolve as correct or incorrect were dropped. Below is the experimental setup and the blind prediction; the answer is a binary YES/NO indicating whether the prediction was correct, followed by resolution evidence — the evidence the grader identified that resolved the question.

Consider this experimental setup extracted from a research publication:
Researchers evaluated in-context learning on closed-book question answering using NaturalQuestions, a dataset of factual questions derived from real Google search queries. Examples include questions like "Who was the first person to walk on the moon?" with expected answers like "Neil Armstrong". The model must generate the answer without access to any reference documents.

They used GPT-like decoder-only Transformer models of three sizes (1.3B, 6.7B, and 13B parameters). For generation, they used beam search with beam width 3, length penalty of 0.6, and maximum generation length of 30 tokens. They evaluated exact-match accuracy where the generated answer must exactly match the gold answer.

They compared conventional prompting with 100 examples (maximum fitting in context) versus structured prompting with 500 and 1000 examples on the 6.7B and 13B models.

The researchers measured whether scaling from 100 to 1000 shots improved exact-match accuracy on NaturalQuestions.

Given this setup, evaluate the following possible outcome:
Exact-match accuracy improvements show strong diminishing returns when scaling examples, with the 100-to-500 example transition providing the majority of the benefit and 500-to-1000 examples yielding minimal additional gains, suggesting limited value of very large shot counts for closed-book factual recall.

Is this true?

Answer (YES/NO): NO